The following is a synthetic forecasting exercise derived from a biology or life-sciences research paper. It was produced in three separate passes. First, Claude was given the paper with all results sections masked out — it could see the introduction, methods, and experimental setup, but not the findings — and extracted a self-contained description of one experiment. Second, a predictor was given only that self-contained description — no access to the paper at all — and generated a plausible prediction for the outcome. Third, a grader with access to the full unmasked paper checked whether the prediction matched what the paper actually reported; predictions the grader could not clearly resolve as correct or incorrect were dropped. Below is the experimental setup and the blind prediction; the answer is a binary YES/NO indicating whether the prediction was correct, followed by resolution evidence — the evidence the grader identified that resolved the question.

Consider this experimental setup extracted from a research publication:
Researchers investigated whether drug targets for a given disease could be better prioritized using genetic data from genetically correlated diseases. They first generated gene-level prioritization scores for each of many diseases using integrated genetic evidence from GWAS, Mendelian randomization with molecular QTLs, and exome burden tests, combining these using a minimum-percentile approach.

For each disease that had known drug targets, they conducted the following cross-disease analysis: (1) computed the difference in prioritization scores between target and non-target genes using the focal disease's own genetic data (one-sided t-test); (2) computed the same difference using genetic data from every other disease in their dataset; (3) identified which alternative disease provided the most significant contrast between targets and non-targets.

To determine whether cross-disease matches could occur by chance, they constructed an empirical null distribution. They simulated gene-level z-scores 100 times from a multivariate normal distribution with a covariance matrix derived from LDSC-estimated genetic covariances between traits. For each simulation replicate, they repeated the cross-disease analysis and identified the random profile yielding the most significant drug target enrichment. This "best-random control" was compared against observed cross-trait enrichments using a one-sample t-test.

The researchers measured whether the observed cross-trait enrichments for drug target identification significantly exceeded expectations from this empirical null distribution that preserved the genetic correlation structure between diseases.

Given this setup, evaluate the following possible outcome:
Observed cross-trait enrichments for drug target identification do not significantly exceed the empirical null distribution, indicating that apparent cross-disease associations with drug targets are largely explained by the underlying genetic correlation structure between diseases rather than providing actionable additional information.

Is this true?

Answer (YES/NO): NO